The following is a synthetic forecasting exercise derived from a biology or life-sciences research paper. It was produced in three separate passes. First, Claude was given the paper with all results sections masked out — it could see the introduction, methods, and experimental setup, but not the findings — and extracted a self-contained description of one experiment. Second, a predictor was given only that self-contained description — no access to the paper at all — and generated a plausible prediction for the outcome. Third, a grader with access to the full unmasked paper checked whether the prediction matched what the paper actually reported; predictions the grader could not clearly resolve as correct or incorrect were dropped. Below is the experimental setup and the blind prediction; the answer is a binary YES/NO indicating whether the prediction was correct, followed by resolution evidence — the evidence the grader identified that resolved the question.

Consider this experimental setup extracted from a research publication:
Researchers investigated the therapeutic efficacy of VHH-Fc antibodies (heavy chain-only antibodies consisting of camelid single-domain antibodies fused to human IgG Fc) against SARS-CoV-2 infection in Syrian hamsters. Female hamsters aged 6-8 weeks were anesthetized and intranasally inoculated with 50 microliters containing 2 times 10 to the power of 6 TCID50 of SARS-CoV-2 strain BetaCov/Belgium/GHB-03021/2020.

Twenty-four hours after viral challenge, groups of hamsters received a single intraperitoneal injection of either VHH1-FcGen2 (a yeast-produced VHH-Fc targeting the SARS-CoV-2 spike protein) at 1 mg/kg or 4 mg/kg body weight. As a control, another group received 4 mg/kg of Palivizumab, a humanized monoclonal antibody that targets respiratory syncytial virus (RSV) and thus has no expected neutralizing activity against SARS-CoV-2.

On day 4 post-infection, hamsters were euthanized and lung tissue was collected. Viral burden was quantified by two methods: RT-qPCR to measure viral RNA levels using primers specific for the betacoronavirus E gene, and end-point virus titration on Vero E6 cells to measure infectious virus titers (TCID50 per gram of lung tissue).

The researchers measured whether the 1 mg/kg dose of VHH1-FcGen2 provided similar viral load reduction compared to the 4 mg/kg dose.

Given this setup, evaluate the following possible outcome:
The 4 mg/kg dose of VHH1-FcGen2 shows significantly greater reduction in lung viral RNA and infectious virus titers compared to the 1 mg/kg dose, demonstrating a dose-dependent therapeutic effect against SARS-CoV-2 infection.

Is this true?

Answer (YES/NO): NO